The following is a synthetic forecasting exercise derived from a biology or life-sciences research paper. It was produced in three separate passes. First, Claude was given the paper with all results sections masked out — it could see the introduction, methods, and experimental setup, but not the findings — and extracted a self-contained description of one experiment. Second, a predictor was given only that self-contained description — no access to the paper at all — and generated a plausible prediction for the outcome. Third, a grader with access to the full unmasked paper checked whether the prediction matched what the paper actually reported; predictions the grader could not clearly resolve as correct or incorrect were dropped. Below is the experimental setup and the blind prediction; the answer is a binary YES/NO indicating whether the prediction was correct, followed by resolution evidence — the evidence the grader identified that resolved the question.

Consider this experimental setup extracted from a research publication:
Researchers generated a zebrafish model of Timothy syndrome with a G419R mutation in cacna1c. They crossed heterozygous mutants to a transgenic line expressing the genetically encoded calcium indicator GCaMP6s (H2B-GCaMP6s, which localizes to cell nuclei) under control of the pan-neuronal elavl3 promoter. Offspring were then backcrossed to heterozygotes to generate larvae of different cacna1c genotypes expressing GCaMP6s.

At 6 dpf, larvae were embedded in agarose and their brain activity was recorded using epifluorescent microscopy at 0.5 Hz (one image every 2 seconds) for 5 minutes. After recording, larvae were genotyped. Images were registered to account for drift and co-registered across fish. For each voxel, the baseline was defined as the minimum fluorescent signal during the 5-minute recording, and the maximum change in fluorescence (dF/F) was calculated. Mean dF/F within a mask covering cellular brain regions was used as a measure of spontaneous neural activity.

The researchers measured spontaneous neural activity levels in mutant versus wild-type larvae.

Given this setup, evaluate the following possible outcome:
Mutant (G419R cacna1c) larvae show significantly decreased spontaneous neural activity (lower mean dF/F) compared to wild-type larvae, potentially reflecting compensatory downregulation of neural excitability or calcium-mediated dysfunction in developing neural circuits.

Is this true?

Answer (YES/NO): NO